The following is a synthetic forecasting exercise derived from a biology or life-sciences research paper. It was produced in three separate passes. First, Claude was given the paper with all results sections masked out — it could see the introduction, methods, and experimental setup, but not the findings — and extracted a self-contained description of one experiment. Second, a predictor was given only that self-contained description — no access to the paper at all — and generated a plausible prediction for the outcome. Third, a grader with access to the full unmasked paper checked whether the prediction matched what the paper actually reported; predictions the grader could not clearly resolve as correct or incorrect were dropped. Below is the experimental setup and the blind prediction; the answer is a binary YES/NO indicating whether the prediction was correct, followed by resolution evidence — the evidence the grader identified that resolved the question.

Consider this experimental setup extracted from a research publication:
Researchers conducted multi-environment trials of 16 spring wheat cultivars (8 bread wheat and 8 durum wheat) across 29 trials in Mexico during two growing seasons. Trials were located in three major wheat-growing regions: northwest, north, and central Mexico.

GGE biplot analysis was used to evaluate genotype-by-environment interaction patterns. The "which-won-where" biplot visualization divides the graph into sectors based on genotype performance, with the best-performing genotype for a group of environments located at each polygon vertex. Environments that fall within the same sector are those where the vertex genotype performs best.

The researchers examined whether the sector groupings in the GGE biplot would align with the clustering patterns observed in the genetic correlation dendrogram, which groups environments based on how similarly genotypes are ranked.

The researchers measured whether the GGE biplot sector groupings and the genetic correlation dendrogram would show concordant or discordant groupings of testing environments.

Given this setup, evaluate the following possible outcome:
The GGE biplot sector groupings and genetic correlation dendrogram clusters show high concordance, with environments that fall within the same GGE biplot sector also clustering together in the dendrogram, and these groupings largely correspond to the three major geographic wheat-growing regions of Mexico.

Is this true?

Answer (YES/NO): NO